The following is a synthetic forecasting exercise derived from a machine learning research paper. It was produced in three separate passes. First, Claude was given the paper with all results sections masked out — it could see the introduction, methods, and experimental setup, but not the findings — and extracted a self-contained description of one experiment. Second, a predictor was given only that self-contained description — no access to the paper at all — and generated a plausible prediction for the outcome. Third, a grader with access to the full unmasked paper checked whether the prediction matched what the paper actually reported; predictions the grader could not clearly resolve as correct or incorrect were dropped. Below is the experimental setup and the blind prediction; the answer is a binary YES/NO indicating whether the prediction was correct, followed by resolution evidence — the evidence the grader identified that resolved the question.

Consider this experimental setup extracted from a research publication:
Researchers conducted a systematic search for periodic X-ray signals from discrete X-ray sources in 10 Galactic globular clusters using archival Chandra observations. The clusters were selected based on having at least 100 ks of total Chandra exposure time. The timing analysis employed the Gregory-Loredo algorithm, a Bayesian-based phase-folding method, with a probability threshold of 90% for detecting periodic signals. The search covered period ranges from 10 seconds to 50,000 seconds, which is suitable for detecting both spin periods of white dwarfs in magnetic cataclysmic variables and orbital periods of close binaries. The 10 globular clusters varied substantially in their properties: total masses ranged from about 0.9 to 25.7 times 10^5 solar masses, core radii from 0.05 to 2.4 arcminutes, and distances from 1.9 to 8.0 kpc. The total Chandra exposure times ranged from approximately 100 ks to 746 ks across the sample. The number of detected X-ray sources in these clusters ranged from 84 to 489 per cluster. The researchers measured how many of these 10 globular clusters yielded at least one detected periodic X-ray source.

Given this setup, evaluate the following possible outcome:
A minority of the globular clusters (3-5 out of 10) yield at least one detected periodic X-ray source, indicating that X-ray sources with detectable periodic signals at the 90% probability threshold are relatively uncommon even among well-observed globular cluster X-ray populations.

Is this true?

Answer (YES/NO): NO